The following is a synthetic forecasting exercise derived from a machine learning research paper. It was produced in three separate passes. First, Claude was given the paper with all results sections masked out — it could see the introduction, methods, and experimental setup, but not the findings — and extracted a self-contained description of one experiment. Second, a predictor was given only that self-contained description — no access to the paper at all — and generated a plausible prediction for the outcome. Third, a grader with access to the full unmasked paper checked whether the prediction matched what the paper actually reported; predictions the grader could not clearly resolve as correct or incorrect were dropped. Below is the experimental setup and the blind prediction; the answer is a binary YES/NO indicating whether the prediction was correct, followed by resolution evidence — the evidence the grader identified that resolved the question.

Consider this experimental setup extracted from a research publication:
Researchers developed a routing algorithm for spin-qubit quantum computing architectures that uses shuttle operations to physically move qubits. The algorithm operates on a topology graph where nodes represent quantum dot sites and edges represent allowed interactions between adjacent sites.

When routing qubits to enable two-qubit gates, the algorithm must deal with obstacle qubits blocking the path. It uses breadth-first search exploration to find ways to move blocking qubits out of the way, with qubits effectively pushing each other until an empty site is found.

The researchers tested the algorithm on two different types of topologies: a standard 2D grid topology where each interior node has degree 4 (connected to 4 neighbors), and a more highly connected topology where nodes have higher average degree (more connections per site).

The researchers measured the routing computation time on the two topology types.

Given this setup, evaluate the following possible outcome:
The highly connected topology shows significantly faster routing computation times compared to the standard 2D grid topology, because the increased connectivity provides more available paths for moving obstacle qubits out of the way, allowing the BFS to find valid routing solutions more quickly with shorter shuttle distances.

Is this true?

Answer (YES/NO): YES